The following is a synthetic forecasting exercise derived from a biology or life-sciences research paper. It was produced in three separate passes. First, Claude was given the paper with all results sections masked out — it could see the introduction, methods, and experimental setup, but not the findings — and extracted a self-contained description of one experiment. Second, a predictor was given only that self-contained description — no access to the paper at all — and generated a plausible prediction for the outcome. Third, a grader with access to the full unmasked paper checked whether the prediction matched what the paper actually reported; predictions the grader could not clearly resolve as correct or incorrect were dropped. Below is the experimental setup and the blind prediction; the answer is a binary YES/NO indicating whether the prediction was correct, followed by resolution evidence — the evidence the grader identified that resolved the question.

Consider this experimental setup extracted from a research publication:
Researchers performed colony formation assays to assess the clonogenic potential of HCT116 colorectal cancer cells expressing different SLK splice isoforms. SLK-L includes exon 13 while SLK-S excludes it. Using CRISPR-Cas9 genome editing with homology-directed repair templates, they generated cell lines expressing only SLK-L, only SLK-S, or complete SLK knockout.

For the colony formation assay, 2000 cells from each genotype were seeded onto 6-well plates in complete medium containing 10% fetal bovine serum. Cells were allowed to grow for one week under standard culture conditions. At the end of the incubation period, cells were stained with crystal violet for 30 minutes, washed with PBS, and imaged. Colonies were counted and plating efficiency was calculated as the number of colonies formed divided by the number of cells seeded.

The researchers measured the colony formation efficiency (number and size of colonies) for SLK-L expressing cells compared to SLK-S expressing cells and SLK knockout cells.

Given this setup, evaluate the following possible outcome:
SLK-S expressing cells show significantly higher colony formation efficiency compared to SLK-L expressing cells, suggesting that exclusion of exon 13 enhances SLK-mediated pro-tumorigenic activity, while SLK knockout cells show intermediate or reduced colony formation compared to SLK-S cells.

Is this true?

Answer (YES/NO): NO